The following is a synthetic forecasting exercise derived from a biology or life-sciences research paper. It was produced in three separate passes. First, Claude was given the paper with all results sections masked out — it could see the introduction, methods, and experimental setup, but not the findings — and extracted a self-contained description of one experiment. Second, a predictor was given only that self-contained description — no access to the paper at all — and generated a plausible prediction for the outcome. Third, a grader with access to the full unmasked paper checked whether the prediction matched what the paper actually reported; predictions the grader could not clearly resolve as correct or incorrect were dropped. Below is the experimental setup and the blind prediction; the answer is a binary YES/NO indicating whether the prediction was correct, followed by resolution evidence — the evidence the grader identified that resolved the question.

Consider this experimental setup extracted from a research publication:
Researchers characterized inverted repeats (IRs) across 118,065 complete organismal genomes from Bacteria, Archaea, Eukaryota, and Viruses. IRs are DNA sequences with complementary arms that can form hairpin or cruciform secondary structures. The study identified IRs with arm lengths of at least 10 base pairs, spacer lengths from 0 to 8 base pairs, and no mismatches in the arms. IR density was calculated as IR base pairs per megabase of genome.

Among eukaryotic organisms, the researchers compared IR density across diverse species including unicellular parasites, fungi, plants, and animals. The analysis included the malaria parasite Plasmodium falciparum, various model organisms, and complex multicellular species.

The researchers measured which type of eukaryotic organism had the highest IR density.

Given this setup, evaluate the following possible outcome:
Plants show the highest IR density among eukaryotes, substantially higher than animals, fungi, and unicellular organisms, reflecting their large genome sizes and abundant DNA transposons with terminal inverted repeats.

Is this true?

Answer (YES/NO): NO